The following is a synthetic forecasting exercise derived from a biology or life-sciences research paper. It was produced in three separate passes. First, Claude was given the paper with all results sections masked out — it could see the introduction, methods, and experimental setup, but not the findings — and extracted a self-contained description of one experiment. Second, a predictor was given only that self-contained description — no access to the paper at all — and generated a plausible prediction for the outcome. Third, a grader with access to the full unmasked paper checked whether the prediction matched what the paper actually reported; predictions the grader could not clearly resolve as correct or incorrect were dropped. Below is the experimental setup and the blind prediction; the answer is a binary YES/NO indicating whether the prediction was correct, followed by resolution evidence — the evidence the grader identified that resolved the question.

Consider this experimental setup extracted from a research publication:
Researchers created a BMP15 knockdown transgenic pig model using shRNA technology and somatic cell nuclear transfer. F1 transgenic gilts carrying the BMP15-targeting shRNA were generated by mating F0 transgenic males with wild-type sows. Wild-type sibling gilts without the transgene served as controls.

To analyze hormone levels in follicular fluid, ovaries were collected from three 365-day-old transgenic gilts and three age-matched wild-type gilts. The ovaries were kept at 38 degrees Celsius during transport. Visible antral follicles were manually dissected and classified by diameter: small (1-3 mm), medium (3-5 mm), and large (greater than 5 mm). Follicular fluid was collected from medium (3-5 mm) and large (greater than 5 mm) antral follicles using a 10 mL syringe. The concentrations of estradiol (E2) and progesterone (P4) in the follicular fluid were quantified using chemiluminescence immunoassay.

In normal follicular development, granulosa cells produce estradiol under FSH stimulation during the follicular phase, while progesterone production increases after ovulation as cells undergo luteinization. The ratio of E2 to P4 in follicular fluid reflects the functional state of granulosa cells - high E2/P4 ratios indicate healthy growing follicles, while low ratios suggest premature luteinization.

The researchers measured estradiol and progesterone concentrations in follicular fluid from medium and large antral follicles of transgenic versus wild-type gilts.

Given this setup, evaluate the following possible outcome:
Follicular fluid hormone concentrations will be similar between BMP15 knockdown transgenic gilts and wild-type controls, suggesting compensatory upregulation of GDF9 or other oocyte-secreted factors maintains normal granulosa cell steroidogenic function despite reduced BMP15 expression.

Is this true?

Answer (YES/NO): NO